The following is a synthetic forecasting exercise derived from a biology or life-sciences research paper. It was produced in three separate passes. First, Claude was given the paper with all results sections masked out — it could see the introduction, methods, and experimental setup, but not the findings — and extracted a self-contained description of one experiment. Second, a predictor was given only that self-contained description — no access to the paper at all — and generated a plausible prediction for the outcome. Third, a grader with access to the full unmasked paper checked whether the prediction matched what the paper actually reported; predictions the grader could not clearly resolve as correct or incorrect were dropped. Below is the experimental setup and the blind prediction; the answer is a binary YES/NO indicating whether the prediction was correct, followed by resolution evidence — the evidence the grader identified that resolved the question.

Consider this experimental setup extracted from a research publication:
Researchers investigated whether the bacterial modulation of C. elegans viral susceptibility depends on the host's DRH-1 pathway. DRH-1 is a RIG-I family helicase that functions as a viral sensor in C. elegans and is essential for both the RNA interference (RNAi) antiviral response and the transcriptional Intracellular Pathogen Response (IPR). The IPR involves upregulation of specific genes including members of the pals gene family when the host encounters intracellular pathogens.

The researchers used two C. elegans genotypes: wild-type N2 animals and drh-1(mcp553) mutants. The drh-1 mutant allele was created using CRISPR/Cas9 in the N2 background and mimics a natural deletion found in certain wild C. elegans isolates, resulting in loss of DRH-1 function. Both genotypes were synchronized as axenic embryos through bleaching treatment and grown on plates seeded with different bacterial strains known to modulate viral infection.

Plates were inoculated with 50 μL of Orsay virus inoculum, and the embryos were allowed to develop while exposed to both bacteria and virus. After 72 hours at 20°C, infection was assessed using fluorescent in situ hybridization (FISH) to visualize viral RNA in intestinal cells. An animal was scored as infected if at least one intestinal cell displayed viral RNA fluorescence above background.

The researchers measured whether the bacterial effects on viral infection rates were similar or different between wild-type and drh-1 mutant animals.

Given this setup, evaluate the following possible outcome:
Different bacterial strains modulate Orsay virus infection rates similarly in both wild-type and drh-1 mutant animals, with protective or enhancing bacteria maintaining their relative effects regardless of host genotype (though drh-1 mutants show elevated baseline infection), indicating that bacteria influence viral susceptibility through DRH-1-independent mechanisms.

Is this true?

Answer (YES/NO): NO